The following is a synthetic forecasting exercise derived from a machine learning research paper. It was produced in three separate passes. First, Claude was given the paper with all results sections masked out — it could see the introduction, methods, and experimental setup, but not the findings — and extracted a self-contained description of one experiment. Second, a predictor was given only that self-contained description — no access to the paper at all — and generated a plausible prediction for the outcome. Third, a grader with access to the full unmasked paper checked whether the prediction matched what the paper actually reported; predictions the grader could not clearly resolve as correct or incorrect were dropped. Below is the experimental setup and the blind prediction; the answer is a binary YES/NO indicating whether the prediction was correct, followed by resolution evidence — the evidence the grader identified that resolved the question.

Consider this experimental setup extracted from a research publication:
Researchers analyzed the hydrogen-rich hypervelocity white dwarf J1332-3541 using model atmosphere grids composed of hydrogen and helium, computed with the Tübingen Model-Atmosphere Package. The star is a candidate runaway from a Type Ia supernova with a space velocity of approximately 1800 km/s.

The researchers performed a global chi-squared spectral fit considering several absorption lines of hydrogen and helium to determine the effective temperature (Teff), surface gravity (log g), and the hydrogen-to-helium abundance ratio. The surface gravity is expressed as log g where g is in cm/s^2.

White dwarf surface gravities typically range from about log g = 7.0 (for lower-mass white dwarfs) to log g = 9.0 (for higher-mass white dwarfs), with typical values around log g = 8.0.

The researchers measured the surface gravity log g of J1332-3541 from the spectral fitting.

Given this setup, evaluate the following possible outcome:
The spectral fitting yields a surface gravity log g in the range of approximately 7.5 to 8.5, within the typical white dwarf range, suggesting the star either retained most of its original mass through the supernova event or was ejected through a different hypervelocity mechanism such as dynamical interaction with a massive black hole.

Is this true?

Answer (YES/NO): YES